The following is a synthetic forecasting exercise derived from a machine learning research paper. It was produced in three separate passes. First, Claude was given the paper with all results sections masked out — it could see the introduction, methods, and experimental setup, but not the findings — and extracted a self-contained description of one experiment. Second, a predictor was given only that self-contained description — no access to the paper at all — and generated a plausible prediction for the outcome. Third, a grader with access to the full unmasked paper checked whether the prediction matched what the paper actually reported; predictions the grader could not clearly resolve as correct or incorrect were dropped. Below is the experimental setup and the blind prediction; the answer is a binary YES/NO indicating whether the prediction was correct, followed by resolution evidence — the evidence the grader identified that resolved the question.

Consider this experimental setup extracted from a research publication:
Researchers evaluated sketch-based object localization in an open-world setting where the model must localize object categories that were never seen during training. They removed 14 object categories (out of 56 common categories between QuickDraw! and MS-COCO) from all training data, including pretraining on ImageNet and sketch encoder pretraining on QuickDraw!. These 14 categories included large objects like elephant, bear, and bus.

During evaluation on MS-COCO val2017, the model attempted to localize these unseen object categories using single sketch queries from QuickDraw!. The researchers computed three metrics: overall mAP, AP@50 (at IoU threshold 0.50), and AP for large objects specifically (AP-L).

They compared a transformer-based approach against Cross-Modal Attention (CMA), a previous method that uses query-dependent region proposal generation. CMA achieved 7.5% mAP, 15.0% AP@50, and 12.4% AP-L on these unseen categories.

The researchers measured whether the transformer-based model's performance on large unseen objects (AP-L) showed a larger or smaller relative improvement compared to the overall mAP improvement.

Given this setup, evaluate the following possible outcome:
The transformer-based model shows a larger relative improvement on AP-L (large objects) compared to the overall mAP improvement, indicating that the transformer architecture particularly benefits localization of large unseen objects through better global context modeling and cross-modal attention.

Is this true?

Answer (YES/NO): YES